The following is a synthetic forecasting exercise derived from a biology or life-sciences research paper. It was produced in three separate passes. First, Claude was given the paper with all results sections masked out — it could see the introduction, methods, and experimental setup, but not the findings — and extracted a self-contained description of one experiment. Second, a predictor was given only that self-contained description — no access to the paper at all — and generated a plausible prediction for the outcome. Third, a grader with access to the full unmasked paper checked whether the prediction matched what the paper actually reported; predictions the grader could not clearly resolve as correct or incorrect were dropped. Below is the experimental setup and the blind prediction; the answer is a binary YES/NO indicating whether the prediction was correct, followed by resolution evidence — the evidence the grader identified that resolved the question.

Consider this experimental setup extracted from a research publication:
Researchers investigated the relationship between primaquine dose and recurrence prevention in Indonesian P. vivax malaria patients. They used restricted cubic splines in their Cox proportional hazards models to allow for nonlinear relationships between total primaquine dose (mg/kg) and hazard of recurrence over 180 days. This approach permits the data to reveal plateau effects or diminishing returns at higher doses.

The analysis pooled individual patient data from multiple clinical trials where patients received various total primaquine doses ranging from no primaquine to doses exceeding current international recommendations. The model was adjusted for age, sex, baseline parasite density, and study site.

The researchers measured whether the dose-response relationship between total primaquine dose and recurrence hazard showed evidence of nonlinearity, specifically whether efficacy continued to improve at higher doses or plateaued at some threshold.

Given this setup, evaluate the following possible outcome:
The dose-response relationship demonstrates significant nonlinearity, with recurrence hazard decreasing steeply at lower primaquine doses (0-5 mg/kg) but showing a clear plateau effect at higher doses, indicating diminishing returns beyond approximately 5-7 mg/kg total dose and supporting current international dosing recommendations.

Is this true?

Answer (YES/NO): NO